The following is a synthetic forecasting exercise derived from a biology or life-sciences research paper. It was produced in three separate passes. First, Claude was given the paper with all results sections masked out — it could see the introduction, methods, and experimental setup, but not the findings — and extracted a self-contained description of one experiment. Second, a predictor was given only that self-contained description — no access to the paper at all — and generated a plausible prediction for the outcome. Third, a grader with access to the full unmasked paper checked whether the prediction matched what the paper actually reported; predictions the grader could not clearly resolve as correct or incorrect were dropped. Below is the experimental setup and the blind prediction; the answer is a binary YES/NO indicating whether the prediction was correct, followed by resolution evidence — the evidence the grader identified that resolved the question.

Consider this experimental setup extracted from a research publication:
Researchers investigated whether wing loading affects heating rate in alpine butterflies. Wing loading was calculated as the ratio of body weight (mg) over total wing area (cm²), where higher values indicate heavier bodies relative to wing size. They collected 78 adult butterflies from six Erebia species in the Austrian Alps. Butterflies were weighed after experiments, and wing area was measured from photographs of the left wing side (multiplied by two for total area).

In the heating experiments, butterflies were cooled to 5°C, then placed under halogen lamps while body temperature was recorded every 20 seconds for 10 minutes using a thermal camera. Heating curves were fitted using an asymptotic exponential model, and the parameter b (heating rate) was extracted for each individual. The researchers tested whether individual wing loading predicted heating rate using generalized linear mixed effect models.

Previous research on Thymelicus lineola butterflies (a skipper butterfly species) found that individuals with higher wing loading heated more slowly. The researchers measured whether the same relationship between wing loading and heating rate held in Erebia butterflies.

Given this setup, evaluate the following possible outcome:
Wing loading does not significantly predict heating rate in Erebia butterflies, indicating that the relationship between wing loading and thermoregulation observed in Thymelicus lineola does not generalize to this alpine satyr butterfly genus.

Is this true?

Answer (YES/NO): NO